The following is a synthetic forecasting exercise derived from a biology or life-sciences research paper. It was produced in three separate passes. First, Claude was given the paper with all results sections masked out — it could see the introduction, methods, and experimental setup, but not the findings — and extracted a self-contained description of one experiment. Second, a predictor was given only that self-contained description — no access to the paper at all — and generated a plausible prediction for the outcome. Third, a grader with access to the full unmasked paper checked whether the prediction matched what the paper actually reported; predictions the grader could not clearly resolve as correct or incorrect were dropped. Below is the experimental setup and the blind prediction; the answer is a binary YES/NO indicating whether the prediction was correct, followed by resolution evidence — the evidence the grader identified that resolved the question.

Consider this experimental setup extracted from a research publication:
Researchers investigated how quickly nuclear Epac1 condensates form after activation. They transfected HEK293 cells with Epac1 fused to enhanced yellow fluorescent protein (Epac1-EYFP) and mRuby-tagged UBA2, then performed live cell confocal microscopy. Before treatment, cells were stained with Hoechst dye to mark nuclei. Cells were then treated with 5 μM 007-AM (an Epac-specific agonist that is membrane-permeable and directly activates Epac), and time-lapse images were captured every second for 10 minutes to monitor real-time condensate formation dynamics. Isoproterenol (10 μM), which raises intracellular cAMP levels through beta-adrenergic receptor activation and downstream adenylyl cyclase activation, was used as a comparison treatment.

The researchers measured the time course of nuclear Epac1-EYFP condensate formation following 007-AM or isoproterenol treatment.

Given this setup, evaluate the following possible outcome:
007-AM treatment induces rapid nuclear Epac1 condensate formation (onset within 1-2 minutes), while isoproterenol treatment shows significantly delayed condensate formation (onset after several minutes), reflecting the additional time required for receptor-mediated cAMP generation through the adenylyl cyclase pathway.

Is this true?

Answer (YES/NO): NO